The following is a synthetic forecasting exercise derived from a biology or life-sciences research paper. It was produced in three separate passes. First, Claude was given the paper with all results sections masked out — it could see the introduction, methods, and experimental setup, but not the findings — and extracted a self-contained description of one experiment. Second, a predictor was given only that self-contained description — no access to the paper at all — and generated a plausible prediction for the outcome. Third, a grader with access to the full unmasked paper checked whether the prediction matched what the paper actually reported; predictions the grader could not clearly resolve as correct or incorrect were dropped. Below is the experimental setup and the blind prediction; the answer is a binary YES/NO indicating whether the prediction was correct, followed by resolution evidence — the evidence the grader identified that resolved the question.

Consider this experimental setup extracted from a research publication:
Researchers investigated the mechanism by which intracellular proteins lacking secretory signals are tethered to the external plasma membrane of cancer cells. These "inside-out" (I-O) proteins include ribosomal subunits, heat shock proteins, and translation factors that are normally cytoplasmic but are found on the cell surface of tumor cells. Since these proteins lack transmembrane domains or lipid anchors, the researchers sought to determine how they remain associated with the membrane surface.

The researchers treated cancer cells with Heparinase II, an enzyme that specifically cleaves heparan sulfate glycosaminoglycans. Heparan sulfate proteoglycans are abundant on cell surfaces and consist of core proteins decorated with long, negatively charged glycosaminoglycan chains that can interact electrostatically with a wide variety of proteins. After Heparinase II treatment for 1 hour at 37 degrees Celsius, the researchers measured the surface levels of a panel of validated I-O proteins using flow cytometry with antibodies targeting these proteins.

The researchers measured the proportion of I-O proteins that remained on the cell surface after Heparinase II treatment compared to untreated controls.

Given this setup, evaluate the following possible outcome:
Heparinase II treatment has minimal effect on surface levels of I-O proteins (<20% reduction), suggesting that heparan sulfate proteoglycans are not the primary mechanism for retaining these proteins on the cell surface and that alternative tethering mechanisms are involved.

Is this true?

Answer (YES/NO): NO